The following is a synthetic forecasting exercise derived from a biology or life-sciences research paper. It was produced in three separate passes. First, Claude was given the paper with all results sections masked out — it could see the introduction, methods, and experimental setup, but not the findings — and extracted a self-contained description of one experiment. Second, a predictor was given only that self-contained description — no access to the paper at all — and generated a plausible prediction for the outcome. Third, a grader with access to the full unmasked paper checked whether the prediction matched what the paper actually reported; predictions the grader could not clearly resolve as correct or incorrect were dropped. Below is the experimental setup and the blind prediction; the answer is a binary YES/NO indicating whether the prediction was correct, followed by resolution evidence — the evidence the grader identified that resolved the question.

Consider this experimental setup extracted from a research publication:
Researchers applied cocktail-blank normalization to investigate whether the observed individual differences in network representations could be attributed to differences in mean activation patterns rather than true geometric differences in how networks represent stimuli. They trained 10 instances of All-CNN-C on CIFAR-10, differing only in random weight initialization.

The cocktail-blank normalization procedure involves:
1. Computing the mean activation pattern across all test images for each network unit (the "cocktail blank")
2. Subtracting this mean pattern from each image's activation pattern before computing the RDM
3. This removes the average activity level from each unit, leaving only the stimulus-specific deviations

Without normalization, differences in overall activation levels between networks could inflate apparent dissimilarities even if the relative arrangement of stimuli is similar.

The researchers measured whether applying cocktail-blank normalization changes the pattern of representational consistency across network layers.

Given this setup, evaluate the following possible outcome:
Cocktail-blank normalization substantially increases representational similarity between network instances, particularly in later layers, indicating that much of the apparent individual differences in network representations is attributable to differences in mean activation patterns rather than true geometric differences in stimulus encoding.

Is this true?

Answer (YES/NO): NO